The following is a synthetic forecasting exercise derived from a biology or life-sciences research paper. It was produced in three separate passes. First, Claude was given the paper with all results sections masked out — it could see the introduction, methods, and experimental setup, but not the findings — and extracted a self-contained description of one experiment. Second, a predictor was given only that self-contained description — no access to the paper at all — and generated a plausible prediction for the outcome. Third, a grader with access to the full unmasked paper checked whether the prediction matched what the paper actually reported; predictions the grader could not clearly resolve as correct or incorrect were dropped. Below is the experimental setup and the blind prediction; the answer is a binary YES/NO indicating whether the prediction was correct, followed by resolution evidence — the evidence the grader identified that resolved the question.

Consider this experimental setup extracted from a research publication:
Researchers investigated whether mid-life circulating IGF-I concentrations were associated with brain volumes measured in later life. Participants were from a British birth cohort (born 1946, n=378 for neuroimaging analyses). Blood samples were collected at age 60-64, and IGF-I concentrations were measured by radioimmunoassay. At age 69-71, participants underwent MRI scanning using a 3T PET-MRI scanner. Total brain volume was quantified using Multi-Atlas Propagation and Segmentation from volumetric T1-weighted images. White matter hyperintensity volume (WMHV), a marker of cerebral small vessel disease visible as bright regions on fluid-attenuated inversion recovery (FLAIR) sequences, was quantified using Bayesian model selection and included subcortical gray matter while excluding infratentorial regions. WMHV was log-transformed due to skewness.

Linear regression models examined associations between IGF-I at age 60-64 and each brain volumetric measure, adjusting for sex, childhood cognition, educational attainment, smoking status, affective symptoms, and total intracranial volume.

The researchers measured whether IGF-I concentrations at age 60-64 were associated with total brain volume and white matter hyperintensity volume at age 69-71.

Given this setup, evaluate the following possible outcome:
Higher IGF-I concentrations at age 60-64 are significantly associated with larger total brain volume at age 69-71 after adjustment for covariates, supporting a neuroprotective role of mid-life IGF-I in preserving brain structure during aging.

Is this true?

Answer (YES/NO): NO